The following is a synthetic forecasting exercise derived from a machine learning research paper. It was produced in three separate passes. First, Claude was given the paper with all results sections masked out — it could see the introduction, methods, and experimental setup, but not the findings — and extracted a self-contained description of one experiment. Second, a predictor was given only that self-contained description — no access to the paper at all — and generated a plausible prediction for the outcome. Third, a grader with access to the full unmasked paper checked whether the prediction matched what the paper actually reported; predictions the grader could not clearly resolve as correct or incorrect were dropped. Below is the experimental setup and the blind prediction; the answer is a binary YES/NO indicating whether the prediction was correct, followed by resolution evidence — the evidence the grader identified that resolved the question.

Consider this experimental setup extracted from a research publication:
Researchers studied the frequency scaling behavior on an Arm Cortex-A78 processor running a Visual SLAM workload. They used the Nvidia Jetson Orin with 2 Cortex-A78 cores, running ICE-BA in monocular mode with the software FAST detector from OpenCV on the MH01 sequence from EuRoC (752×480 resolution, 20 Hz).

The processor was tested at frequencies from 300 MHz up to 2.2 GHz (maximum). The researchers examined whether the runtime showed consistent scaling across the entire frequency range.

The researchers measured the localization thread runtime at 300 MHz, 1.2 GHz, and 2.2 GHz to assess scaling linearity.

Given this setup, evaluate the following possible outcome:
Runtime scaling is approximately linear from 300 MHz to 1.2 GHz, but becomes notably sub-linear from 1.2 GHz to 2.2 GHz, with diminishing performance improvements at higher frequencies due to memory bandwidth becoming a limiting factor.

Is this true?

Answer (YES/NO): NO